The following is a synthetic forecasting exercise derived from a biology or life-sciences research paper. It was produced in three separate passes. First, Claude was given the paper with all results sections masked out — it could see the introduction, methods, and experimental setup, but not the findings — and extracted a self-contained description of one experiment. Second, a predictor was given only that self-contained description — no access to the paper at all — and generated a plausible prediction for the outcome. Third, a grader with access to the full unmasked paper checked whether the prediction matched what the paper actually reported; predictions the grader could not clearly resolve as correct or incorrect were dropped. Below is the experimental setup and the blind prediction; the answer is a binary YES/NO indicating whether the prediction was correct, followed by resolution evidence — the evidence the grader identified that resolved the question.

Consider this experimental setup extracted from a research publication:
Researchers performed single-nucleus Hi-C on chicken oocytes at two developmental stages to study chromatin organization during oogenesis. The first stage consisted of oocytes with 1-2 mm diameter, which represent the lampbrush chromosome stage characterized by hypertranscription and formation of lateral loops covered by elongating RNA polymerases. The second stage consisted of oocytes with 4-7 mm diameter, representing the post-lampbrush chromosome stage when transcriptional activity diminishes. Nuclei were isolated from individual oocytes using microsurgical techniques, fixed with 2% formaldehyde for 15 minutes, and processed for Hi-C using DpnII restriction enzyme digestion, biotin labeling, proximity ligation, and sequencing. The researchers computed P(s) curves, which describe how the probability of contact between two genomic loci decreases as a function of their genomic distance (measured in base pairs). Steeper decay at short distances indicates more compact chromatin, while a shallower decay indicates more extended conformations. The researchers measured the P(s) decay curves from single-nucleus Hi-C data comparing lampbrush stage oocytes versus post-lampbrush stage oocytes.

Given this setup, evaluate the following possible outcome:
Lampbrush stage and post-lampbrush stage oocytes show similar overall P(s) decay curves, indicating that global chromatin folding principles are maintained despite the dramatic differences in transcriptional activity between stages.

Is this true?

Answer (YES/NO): NO